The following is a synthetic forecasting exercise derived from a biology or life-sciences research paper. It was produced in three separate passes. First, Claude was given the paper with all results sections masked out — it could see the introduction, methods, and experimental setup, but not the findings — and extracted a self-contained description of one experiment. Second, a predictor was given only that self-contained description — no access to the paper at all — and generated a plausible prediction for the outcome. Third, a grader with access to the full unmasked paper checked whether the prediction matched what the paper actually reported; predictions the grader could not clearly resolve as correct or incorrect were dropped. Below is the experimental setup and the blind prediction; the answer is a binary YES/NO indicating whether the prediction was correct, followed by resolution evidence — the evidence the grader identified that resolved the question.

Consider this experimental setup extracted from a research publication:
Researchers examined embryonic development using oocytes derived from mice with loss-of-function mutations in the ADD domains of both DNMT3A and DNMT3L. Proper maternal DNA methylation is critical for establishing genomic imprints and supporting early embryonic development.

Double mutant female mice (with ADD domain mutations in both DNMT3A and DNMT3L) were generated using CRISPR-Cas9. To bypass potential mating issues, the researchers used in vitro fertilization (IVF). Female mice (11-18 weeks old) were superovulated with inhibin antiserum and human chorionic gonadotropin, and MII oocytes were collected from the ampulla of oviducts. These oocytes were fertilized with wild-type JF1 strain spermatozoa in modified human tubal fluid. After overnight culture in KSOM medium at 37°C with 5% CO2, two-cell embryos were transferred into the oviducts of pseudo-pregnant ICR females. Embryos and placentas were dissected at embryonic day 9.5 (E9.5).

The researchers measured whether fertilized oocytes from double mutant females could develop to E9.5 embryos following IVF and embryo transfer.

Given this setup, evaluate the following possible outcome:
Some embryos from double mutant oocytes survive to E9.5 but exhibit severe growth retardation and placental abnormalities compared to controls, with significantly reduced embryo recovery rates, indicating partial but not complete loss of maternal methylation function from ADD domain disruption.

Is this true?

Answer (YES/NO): NO